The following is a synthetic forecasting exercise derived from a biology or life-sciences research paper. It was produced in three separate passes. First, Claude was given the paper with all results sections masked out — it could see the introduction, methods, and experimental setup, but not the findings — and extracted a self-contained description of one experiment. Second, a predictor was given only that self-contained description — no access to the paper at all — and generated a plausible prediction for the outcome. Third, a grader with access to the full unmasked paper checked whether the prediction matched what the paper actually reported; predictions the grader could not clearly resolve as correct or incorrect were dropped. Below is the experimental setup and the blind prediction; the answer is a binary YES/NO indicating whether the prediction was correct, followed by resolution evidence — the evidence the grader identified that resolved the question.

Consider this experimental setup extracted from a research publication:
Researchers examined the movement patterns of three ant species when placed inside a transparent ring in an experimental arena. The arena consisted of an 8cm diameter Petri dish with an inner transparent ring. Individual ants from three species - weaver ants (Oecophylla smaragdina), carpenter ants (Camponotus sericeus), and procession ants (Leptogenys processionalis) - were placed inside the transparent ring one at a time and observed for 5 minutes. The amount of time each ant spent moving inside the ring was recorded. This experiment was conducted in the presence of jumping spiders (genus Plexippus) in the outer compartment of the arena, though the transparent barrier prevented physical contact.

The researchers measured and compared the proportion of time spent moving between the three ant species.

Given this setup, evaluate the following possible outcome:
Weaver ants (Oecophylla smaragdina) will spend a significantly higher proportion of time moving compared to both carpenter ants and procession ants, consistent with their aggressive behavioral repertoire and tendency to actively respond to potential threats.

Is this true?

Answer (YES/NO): NO